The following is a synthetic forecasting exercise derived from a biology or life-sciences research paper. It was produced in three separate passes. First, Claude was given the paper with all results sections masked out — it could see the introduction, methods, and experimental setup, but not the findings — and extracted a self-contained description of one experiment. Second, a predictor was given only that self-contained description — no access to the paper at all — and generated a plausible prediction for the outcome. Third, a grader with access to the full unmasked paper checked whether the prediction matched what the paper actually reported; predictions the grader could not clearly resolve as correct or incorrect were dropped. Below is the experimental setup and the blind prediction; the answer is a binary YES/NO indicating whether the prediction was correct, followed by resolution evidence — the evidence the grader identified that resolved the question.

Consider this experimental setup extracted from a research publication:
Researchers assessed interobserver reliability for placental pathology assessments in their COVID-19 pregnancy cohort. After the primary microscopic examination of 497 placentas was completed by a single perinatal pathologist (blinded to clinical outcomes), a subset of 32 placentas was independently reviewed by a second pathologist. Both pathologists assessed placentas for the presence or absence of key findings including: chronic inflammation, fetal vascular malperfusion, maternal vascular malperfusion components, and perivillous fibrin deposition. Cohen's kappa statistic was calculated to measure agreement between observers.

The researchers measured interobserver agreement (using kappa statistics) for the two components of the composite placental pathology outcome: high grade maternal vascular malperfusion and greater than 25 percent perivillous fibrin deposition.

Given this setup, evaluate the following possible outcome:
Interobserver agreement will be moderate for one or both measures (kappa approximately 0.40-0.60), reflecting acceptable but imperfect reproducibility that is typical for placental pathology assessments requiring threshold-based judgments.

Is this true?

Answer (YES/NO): NO